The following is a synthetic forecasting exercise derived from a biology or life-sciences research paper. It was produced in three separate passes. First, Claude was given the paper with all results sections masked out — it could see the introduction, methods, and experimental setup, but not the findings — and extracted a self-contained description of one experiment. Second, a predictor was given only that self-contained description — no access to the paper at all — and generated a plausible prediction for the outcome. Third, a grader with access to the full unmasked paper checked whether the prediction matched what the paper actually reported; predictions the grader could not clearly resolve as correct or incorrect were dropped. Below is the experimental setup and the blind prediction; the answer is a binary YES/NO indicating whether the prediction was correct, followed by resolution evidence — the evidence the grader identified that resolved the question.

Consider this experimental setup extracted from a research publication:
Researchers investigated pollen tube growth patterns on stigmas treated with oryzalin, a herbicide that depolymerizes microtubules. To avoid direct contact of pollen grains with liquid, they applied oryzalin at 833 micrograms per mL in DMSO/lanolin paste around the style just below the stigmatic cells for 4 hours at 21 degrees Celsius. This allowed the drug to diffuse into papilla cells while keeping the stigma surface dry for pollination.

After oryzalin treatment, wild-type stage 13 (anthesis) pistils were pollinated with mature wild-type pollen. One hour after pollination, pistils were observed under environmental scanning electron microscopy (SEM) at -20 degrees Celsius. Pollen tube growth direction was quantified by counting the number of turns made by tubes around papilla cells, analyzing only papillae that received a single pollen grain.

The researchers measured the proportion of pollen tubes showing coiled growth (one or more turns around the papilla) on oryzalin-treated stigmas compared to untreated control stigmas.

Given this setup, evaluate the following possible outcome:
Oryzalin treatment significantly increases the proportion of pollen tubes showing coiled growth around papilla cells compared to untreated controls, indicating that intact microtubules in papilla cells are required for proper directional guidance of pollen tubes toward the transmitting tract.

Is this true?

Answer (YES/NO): YES